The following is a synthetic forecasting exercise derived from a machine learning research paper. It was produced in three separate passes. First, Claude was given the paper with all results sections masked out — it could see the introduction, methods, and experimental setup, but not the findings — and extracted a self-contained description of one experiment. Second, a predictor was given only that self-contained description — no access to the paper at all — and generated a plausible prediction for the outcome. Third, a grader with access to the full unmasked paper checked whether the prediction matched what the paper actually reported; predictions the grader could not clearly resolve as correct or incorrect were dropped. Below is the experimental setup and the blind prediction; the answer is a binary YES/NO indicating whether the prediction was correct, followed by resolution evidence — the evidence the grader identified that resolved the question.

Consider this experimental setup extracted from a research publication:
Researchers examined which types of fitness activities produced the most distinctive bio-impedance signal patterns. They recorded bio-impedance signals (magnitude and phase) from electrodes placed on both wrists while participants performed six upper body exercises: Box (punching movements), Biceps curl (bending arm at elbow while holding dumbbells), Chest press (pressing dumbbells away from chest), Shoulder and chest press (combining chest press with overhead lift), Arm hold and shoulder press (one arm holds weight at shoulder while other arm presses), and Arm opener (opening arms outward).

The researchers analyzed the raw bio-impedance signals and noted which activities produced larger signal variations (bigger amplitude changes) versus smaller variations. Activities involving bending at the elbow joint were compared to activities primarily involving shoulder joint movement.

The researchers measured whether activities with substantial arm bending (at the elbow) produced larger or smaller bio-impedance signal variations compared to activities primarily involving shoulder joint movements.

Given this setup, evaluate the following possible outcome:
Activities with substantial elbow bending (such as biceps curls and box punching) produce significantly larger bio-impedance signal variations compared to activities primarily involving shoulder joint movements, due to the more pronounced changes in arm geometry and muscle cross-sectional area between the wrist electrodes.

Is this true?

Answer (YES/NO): YES